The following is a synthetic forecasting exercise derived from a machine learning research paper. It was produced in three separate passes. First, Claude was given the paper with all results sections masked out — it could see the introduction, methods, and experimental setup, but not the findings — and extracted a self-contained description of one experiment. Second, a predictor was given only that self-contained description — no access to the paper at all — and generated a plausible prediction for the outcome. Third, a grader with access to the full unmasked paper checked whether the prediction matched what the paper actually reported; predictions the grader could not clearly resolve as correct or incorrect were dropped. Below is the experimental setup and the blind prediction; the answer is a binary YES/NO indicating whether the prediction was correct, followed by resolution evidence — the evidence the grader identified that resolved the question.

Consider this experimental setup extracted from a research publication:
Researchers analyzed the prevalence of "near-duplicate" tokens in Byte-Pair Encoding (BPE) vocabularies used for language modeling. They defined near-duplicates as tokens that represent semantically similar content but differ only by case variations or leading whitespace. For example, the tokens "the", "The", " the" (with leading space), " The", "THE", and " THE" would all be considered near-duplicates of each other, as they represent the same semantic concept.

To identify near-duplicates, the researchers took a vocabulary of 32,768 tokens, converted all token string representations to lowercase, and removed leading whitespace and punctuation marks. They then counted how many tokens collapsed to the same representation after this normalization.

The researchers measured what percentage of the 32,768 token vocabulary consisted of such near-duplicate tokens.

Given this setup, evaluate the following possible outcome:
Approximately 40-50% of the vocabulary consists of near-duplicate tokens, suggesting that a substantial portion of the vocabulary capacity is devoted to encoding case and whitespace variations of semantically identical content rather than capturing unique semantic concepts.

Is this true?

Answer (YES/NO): NO